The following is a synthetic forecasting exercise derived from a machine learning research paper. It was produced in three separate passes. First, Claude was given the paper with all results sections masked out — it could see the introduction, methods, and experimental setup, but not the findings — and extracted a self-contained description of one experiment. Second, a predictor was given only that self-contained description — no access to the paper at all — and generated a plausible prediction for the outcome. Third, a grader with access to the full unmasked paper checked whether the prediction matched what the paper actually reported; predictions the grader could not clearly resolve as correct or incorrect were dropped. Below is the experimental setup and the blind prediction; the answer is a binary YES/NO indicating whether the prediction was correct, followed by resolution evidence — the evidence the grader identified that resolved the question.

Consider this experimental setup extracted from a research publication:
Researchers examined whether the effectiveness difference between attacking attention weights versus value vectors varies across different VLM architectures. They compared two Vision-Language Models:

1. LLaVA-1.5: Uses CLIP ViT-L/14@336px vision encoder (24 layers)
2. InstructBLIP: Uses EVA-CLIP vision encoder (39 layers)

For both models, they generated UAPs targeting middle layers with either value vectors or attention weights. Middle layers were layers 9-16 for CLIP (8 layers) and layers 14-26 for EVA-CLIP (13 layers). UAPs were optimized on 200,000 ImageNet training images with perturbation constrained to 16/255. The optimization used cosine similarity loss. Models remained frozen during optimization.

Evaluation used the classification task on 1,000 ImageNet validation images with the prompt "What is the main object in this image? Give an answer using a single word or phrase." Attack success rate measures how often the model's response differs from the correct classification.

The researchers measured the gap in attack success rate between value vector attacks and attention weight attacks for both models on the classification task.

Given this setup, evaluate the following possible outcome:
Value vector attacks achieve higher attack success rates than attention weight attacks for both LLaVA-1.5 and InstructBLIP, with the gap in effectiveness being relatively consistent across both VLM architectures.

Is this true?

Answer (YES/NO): NO